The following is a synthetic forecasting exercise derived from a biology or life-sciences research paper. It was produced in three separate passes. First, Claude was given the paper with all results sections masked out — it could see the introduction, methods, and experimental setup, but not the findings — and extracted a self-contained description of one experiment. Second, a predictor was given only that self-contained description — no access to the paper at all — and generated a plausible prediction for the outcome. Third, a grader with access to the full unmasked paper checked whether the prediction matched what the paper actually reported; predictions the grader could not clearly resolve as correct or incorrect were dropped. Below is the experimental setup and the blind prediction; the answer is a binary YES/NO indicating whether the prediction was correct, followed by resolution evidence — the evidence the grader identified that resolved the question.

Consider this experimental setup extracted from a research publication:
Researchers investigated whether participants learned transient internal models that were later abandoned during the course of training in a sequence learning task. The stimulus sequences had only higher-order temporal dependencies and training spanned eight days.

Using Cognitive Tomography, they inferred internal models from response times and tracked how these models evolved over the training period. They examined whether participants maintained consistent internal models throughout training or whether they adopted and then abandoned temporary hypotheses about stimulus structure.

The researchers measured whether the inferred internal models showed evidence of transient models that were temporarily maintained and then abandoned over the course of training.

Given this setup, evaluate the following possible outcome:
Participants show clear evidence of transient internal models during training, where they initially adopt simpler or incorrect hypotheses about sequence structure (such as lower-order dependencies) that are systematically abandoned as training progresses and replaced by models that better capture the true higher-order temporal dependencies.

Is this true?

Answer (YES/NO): YES